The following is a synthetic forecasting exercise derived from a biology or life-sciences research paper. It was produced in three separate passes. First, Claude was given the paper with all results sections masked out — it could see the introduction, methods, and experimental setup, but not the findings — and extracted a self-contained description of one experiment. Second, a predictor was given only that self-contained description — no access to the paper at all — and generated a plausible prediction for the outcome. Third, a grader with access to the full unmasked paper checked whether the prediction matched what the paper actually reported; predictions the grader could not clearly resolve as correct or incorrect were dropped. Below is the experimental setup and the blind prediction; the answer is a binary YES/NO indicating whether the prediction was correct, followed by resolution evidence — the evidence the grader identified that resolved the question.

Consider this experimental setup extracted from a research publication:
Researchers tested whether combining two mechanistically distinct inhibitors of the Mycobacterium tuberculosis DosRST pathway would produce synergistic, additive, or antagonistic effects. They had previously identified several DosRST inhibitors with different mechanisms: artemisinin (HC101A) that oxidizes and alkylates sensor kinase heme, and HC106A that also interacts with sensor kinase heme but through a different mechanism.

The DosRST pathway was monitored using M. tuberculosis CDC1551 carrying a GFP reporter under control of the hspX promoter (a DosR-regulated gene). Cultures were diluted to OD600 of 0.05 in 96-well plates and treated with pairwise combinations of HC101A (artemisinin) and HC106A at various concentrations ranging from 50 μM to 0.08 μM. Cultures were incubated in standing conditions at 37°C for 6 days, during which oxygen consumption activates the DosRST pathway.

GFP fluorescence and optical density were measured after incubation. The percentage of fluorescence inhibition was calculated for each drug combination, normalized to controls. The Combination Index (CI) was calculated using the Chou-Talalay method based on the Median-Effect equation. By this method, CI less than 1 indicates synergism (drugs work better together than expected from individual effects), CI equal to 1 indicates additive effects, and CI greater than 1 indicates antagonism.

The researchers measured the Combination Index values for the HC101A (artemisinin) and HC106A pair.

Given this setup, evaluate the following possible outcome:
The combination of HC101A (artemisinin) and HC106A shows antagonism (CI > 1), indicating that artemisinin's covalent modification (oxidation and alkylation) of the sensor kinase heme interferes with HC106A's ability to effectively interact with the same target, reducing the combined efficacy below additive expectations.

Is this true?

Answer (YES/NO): NO